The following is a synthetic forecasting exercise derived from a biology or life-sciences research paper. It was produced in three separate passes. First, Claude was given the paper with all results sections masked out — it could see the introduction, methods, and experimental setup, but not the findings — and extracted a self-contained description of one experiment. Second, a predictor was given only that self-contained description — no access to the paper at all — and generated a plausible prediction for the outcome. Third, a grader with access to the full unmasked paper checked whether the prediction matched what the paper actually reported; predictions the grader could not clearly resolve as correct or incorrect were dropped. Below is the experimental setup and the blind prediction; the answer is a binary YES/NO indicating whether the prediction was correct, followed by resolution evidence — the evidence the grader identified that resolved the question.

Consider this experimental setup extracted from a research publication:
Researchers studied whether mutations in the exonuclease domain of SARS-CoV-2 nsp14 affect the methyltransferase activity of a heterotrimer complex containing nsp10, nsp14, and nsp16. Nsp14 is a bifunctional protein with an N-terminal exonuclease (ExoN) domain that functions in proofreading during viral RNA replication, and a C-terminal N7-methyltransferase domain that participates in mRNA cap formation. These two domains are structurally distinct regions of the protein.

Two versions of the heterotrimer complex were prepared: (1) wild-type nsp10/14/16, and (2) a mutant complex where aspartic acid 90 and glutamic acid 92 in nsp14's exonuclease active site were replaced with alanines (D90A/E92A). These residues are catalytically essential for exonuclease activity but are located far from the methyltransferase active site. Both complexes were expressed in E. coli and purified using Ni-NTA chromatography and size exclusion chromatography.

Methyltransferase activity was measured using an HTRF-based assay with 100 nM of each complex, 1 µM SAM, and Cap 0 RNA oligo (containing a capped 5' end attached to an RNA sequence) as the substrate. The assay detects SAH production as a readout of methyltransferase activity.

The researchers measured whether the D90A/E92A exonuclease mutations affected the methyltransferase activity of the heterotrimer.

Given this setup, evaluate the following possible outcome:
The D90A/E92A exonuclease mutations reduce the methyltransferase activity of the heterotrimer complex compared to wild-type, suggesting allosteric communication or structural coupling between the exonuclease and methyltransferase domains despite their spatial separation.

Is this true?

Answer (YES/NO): NO